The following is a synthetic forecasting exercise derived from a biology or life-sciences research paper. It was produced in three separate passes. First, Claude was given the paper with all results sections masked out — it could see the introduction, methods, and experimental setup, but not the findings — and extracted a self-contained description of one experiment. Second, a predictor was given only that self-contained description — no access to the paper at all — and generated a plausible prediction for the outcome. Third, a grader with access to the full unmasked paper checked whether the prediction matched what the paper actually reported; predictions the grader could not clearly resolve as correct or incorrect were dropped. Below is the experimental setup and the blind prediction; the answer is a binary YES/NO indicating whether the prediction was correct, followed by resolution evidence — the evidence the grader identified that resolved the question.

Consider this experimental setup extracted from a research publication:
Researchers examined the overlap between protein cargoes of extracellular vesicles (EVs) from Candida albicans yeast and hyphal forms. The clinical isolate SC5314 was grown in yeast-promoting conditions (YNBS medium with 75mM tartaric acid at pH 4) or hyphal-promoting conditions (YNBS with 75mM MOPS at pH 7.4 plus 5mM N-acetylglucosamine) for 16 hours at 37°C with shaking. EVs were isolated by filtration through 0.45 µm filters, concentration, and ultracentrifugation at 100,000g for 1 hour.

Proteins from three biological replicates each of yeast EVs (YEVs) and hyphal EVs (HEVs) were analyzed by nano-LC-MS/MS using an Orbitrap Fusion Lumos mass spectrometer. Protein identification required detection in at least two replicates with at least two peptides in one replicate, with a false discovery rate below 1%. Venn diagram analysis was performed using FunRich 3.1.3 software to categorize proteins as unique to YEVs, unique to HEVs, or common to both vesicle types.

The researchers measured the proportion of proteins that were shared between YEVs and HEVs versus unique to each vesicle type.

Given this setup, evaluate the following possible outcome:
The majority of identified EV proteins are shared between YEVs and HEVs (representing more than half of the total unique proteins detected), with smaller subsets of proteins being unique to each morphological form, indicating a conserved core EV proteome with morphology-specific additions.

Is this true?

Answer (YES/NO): NO